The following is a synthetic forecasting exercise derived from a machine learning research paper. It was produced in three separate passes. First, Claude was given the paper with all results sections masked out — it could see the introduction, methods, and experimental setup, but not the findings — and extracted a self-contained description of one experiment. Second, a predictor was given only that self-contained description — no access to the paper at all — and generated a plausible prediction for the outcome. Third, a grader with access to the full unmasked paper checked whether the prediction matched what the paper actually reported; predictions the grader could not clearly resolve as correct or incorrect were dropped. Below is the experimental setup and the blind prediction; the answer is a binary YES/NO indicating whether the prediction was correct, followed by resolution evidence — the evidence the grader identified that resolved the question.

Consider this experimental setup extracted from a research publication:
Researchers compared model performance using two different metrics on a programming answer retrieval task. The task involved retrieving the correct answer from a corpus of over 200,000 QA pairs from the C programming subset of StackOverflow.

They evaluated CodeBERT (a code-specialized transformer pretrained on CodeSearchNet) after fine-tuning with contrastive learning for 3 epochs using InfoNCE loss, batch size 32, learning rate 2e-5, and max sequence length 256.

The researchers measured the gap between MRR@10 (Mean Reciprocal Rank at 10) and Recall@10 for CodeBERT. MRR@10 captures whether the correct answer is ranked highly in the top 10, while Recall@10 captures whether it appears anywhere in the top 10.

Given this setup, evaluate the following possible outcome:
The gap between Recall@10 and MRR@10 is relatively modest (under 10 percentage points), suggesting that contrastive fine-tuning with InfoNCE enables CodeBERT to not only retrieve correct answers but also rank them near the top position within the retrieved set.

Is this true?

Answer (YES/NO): NO